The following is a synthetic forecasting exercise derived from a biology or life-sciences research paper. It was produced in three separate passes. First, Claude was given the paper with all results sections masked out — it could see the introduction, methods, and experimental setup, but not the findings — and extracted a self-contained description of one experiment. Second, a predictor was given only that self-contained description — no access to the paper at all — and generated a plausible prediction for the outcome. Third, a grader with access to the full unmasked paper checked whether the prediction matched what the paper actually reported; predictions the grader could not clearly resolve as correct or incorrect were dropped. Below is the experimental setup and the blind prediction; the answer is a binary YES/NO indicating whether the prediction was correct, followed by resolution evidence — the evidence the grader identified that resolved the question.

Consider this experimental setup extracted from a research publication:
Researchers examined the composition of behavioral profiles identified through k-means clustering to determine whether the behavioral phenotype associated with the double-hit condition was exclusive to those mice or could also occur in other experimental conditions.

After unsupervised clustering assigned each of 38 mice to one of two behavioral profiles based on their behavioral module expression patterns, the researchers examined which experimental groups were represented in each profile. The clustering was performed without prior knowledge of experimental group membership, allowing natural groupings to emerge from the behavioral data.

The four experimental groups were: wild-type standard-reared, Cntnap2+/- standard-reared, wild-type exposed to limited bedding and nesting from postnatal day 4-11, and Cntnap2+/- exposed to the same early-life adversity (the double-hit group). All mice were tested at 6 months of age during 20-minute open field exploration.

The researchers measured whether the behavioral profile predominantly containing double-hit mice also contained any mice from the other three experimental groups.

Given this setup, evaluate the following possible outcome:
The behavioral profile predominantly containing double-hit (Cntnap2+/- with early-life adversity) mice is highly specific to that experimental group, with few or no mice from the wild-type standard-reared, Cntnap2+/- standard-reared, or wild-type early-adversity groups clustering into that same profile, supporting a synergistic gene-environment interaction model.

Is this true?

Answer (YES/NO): NO